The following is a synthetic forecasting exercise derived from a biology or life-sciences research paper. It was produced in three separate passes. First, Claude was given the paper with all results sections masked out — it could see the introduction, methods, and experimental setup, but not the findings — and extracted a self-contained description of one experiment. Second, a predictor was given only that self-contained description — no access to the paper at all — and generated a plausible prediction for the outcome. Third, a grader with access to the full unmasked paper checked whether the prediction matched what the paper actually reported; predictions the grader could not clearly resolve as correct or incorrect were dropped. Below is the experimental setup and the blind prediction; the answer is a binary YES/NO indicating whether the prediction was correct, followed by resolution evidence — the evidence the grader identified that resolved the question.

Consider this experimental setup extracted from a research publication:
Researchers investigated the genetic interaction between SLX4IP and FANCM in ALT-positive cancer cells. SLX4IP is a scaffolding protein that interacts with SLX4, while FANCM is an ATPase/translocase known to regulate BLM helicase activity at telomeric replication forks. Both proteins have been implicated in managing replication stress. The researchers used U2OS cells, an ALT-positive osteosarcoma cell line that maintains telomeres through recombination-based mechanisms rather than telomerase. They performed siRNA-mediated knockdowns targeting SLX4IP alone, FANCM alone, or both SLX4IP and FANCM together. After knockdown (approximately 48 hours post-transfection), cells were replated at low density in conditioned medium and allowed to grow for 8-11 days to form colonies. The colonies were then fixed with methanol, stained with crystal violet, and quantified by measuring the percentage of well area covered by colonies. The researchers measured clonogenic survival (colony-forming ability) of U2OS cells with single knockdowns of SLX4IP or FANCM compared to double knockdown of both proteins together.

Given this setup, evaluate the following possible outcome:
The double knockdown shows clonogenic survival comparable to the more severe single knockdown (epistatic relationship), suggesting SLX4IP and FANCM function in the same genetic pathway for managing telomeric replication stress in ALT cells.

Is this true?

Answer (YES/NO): NO